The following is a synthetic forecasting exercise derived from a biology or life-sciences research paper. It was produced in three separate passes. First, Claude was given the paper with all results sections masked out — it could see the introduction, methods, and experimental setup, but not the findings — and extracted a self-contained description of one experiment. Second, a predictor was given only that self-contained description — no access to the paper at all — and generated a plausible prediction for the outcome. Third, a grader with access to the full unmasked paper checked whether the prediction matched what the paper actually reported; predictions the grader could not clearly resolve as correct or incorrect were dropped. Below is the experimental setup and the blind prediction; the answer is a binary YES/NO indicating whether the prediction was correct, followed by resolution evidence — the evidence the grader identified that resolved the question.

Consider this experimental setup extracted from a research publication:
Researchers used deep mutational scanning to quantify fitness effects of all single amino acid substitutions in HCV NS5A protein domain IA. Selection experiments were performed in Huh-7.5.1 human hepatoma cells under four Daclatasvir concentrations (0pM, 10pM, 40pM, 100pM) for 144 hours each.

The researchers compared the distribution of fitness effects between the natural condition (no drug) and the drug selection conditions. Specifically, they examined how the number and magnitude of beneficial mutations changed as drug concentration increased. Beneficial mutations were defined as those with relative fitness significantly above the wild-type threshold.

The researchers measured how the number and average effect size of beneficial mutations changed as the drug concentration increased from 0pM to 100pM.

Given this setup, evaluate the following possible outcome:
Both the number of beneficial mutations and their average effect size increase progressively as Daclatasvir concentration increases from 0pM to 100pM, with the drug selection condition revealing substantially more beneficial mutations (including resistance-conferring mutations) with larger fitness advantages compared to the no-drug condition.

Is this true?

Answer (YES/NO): YES